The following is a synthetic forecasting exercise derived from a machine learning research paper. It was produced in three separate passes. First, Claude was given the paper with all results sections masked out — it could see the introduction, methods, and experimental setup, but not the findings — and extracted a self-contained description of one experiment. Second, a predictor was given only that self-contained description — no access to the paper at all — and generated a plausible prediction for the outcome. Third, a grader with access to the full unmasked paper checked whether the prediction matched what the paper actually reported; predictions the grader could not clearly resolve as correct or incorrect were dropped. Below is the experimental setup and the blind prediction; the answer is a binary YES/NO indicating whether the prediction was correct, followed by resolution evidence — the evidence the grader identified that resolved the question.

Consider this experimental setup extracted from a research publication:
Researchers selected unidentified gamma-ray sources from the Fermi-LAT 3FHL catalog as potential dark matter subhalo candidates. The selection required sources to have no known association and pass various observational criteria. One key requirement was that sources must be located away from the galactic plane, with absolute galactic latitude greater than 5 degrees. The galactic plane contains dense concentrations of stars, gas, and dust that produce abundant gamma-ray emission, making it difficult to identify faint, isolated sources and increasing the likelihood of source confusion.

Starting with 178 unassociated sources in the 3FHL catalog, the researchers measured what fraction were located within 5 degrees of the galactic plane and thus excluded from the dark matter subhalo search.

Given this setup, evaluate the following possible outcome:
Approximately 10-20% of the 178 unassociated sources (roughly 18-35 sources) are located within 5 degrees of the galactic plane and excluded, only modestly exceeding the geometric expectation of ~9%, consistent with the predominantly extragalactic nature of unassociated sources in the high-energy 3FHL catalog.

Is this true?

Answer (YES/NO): NO